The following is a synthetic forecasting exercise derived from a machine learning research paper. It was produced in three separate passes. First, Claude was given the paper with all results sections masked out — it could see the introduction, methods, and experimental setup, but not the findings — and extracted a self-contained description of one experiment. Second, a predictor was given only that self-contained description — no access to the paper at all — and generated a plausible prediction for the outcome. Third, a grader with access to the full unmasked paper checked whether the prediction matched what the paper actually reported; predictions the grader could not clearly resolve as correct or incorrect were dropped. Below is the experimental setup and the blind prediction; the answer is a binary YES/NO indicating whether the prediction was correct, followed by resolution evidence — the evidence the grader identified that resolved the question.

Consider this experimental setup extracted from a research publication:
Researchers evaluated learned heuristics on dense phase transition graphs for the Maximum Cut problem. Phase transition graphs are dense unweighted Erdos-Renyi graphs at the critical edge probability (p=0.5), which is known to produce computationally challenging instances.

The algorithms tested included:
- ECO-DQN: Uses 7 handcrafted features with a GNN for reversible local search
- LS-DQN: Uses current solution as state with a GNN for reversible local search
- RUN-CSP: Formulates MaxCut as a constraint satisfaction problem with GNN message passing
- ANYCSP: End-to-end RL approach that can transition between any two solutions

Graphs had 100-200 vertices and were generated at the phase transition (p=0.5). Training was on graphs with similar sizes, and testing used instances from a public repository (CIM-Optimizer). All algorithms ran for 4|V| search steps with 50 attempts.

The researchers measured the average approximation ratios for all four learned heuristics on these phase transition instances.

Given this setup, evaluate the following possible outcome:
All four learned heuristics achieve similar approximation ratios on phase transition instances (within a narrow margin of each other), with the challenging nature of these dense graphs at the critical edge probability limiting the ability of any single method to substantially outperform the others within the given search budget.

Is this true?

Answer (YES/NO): NO